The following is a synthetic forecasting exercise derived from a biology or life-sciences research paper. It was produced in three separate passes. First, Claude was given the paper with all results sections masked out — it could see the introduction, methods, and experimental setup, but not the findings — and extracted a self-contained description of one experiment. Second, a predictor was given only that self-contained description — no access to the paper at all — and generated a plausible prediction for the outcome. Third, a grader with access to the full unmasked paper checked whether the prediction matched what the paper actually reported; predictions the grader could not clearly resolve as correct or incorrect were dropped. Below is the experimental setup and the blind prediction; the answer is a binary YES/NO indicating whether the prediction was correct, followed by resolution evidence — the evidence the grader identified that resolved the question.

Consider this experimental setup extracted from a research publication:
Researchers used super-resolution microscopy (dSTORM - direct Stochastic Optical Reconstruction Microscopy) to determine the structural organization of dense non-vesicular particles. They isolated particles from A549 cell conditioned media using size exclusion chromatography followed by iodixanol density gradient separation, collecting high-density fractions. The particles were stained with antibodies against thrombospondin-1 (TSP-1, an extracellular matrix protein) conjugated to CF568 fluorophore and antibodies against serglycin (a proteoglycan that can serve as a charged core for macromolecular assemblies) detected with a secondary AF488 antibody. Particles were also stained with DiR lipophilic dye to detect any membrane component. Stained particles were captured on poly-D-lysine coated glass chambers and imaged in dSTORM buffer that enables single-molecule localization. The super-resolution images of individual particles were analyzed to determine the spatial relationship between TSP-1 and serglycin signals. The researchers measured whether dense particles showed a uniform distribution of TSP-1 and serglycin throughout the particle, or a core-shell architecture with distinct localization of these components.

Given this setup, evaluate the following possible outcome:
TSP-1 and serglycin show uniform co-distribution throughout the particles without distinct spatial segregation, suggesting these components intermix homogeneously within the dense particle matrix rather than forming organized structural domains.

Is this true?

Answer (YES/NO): NO